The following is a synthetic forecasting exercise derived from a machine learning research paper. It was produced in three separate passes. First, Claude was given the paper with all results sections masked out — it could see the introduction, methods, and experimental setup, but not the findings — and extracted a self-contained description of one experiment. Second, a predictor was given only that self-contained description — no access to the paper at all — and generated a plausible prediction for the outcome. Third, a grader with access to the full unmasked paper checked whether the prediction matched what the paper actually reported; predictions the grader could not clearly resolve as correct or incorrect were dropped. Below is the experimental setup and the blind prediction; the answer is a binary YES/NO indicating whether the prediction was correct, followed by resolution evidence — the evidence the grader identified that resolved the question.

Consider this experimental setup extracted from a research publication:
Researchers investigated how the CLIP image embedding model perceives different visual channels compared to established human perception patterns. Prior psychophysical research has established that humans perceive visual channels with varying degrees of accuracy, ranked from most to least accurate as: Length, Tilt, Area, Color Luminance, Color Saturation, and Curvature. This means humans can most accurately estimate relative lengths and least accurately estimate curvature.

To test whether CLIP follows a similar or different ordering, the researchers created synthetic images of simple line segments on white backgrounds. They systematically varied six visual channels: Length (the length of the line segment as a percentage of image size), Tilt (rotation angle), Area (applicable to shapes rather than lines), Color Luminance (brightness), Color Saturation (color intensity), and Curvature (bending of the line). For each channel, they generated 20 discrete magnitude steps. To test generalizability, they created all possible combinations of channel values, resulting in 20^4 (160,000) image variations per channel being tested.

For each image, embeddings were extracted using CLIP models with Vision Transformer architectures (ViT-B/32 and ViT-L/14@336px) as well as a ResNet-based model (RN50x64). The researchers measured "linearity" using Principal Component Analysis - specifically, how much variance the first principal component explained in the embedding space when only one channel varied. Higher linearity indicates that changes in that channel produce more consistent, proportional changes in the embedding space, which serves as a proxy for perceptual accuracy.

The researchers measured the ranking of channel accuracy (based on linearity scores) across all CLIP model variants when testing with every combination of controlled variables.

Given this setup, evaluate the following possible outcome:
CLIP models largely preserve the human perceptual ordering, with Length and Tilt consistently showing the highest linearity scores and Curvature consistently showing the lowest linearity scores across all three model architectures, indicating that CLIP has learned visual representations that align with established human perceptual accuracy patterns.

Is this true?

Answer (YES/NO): NO